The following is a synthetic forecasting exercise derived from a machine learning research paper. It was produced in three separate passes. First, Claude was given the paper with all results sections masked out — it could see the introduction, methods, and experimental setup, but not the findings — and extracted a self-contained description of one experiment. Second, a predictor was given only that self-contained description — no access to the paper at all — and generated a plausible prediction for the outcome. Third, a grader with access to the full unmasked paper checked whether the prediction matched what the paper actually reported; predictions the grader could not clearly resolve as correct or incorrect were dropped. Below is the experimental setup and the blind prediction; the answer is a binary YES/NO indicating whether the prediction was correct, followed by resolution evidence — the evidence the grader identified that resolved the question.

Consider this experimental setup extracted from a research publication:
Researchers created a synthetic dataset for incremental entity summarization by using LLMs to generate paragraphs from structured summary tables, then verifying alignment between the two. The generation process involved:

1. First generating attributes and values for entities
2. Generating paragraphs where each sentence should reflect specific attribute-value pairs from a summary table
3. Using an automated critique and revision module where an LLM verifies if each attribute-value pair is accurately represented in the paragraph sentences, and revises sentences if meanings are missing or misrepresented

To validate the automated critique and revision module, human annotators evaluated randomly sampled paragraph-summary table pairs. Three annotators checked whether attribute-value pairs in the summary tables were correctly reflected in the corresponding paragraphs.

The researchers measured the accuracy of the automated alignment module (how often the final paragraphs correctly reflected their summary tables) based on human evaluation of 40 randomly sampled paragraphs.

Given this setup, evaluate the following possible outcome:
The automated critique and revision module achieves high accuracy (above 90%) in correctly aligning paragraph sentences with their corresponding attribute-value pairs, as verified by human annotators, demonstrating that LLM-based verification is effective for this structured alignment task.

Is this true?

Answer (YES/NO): YES